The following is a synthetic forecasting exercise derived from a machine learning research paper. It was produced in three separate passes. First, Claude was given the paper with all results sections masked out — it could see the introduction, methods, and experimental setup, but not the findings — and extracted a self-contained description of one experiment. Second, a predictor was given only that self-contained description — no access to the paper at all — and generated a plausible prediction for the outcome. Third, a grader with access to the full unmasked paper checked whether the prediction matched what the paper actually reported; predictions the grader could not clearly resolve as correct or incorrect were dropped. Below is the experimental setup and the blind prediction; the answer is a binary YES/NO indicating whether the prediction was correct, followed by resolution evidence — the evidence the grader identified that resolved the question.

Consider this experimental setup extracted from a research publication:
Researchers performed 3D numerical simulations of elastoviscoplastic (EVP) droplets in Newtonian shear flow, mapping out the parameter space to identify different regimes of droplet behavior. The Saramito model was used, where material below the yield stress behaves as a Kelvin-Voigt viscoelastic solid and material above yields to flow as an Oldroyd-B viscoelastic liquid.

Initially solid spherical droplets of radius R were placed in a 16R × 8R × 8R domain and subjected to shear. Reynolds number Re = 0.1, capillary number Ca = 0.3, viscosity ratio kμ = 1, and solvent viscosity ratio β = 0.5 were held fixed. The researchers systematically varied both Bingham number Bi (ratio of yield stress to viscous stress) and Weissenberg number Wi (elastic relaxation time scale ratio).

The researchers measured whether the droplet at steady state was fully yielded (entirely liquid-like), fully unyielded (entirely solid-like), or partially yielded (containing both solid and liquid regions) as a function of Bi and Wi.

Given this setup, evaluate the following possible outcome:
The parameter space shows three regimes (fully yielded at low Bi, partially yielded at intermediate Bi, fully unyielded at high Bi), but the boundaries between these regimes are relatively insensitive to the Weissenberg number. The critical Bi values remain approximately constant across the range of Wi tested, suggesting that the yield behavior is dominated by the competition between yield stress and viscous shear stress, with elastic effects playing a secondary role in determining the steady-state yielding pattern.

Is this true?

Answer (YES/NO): NO